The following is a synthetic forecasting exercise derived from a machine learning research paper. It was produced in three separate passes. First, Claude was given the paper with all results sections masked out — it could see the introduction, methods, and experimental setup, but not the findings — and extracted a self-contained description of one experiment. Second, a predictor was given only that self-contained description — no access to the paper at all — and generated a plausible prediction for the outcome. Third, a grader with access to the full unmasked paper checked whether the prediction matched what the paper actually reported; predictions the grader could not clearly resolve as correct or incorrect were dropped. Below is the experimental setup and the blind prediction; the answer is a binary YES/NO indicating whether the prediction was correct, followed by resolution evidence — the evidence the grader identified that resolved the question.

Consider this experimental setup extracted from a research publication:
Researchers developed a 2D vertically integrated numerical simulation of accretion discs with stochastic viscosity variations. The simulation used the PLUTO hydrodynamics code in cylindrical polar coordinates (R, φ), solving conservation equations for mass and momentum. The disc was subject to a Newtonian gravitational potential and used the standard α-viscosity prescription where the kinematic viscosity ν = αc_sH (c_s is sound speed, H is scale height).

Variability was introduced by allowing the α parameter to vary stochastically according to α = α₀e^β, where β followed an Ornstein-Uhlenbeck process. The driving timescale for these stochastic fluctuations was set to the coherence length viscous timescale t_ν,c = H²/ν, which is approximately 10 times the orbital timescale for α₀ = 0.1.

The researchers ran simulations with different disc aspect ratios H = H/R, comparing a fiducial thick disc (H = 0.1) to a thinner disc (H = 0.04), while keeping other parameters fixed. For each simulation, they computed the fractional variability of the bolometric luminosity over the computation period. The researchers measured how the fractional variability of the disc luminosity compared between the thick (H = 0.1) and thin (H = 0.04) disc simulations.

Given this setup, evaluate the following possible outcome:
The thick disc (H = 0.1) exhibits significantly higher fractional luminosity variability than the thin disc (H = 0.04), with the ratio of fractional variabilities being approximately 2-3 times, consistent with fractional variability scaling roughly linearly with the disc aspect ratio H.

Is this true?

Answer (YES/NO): NO